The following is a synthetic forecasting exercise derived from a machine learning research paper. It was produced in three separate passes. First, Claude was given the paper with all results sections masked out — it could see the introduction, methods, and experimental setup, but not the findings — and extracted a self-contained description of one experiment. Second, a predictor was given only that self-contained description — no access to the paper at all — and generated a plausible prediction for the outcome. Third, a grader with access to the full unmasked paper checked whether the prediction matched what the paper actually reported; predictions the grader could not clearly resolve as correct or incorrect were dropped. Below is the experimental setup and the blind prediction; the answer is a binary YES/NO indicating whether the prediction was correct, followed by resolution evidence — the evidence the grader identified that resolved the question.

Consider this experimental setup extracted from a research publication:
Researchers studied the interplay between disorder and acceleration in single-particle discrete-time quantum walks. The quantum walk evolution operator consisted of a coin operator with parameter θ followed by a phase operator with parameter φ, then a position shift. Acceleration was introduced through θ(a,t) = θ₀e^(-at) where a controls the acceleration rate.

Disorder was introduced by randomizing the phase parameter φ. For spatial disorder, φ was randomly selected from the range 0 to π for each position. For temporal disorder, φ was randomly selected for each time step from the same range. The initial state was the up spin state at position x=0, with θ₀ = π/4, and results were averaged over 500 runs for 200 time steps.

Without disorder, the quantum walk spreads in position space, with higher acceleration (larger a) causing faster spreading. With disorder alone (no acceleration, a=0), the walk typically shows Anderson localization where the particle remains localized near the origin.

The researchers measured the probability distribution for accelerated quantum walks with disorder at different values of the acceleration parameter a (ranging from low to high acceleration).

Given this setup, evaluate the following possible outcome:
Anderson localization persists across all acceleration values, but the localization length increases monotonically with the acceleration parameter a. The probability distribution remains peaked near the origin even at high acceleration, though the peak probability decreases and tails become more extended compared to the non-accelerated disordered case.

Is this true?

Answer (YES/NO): NO